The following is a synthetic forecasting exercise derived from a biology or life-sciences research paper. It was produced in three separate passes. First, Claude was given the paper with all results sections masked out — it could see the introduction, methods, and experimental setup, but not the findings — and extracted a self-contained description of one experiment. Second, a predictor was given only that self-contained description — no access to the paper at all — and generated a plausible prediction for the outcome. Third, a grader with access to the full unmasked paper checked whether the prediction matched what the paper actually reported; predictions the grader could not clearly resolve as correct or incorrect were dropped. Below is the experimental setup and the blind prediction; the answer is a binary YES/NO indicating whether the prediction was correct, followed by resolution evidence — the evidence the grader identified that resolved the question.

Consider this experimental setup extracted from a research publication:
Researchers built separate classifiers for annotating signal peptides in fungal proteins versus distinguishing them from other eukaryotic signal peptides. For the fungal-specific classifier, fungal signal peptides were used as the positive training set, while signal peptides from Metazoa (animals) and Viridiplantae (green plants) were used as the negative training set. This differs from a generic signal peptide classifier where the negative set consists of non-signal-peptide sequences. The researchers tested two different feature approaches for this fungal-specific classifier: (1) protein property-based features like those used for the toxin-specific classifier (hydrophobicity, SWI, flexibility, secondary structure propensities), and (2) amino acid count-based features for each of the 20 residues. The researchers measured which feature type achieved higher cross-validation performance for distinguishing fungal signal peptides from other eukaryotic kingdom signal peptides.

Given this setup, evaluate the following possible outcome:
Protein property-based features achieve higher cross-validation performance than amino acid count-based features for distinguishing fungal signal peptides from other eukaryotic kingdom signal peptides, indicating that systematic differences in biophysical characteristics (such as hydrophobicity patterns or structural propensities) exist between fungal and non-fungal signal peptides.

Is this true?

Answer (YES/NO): NO